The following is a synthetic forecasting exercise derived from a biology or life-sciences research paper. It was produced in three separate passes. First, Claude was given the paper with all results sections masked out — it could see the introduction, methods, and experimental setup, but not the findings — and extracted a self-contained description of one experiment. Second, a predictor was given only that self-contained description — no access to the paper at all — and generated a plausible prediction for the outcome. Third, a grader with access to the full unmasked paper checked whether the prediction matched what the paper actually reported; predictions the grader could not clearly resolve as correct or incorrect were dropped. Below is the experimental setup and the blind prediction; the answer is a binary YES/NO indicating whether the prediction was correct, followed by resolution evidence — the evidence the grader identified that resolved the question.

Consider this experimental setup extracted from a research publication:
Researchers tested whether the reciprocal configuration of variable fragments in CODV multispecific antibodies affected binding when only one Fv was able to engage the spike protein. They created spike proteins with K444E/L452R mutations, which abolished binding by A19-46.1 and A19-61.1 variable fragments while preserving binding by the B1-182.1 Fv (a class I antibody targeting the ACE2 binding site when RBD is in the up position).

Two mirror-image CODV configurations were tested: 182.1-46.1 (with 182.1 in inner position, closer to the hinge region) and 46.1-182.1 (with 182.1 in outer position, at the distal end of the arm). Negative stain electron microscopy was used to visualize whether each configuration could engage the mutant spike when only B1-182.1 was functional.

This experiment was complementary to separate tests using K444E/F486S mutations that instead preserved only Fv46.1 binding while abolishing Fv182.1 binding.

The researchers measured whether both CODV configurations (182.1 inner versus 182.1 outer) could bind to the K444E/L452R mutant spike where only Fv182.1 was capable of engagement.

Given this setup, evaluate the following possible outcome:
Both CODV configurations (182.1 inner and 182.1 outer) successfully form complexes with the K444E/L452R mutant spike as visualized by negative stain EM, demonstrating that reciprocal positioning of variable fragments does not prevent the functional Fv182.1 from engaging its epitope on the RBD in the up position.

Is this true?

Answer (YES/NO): YES